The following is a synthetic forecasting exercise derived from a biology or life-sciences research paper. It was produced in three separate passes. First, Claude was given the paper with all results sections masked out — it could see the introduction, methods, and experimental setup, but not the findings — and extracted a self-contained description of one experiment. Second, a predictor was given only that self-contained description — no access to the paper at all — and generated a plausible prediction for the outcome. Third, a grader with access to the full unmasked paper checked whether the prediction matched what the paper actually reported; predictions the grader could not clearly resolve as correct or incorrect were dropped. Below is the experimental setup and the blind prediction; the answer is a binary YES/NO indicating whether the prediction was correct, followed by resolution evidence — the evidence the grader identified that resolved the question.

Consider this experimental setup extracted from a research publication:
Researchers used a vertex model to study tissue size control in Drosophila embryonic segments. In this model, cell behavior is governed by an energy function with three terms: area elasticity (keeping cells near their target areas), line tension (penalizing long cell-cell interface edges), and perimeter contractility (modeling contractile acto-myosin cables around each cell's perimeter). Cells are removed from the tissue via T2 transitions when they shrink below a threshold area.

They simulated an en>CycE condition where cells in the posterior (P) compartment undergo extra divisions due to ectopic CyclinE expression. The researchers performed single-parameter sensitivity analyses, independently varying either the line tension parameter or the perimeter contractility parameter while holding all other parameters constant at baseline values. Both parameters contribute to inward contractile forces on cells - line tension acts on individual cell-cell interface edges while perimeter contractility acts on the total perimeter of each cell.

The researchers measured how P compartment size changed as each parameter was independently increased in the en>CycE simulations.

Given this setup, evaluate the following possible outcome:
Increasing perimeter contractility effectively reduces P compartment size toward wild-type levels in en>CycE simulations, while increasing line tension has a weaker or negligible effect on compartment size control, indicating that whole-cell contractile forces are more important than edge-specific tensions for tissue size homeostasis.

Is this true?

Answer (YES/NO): NO